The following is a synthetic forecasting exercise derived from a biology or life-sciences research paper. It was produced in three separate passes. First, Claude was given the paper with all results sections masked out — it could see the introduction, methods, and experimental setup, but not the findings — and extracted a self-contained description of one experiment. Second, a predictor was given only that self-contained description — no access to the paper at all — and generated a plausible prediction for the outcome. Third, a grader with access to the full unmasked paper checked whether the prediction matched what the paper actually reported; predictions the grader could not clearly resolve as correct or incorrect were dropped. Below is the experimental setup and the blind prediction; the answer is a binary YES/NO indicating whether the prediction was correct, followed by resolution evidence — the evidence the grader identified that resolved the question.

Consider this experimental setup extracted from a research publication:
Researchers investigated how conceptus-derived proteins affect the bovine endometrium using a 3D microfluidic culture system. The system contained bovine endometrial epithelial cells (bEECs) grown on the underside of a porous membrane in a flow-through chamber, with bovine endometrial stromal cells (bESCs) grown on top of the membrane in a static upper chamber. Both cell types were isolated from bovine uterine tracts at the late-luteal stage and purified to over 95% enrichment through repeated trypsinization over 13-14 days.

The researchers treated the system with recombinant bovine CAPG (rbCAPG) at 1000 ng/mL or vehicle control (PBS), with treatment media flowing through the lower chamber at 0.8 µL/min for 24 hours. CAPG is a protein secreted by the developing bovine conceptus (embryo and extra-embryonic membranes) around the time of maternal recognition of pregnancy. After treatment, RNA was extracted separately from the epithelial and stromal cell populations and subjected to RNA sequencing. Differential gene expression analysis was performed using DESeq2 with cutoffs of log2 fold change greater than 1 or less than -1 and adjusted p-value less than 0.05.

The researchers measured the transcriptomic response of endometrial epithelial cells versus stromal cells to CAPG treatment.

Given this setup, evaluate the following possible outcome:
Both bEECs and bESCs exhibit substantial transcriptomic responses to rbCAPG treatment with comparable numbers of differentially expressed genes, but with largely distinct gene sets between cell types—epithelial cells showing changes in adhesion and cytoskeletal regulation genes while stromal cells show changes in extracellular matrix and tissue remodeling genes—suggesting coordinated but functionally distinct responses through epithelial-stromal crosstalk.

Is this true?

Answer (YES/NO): NO